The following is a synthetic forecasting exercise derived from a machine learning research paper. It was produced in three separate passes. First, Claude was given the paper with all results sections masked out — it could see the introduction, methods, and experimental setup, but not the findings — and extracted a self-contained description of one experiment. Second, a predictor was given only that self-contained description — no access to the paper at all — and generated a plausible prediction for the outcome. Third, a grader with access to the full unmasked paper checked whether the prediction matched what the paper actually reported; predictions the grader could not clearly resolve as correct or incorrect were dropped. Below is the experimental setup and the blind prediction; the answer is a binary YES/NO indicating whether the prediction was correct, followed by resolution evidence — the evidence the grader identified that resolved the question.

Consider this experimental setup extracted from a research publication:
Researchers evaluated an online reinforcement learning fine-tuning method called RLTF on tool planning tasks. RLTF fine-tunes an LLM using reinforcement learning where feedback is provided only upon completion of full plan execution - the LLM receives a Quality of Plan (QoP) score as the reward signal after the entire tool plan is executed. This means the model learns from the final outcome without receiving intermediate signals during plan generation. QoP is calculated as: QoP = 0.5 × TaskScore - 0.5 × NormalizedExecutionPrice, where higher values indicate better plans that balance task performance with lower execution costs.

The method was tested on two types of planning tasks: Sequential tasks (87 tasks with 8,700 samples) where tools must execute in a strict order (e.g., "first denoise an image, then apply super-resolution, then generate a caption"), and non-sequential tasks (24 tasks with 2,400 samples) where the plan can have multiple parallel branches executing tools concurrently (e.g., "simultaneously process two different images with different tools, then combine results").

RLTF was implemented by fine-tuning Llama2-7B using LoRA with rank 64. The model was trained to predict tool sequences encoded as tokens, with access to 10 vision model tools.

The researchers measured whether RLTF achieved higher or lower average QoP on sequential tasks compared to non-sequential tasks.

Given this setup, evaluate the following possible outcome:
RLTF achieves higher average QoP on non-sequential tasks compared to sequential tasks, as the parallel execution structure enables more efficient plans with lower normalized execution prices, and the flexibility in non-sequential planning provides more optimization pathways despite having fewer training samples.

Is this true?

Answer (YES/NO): NO